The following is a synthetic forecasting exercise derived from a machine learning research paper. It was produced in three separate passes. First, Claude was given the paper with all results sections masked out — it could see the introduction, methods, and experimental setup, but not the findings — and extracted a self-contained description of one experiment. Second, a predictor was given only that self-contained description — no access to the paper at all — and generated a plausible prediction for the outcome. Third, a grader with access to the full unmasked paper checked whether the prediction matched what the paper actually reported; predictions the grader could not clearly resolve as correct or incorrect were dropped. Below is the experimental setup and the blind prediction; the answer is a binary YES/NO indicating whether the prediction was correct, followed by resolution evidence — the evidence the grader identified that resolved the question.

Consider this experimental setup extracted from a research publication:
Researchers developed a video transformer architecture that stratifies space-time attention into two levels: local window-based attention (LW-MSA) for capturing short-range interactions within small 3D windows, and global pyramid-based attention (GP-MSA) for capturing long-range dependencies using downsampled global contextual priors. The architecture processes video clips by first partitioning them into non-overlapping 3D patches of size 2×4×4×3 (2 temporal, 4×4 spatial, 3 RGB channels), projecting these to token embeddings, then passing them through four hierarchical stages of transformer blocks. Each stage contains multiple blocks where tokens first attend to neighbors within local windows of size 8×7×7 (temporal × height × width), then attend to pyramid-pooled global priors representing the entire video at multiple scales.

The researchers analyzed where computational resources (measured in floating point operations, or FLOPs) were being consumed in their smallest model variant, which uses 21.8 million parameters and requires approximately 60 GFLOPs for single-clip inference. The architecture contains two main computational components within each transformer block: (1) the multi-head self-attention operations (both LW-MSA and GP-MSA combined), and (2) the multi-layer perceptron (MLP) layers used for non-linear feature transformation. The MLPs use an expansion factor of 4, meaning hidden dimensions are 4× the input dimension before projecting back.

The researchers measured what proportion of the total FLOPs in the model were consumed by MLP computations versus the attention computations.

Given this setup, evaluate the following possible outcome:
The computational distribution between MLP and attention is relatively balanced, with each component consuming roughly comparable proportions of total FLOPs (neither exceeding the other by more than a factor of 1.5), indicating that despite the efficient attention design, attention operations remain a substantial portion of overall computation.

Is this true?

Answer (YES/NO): NO